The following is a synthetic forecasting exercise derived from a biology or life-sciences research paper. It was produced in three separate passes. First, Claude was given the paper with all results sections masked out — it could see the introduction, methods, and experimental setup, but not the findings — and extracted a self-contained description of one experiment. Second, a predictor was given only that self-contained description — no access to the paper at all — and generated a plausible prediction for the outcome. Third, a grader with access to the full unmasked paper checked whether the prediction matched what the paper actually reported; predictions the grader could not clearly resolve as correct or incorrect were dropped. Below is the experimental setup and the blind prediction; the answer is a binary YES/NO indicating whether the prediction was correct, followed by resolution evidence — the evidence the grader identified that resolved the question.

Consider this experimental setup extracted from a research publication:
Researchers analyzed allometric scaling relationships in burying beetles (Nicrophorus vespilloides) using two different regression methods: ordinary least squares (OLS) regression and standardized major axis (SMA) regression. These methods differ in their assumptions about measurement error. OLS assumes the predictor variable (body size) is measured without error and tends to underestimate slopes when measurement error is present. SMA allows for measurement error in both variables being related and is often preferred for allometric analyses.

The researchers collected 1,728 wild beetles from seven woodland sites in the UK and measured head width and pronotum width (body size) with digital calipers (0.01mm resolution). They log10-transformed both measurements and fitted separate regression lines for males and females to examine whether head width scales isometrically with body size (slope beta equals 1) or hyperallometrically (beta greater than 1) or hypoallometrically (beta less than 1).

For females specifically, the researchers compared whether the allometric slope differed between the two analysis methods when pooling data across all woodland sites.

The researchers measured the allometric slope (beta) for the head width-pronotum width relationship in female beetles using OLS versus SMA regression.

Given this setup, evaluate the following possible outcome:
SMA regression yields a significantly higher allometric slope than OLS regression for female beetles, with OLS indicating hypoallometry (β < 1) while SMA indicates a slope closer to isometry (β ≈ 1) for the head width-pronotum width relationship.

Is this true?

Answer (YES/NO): YES